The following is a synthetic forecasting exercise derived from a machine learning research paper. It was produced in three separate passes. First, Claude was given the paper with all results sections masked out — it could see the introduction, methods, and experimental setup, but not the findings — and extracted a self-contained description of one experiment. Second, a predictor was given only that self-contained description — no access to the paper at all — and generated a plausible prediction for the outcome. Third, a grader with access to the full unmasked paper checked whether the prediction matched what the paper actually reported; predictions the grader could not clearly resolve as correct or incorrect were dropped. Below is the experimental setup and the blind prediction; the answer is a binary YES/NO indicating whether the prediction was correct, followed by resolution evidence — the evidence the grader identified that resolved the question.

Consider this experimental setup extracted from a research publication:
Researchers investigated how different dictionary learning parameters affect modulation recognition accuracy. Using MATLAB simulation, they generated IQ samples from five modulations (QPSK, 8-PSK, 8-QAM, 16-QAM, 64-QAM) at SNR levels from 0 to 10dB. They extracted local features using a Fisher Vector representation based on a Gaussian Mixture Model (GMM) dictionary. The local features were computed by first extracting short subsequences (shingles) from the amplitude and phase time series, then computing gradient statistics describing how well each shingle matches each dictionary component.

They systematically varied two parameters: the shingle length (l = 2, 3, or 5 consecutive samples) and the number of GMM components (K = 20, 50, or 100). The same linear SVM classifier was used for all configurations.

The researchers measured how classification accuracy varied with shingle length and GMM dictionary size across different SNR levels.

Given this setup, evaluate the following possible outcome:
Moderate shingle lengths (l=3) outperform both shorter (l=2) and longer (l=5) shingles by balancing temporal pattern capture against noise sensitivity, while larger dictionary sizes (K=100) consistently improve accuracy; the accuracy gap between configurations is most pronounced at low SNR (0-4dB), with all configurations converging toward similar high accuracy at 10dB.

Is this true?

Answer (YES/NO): NO